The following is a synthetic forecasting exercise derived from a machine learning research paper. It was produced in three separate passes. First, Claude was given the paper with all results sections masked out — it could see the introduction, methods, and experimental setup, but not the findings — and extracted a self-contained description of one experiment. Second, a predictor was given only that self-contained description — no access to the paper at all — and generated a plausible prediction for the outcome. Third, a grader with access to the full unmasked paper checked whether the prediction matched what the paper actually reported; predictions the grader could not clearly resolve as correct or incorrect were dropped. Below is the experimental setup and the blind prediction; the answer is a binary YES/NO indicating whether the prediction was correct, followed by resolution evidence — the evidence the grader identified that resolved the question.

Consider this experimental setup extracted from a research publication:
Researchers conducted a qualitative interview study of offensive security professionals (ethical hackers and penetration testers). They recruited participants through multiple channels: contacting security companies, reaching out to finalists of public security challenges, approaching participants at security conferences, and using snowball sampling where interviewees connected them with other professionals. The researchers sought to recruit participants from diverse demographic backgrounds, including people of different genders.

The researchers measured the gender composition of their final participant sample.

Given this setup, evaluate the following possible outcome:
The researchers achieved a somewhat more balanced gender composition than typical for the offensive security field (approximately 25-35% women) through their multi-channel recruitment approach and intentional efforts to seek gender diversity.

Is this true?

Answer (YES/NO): NO